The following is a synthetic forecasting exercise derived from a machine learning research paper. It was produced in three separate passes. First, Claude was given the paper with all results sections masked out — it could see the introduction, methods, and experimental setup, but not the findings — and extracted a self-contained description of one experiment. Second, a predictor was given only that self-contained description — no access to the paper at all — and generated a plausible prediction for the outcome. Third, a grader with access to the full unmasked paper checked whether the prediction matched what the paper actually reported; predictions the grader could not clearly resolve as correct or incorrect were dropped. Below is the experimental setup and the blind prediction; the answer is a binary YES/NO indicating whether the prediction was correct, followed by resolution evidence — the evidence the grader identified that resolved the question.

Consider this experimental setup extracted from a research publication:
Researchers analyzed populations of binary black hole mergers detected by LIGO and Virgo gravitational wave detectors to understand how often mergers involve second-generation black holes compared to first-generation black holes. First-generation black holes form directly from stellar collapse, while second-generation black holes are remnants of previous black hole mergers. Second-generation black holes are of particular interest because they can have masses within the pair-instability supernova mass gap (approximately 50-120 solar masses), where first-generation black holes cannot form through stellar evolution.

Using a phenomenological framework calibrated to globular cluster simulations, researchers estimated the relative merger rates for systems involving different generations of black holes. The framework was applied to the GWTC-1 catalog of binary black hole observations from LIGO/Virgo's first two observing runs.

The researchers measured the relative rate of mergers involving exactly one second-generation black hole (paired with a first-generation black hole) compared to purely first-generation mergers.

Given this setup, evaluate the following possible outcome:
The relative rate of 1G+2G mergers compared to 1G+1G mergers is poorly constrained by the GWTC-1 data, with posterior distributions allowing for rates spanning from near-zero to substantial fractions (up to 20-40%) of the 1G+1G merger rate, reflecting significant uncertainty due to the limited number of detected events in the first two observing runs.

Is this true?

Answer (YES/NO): NO